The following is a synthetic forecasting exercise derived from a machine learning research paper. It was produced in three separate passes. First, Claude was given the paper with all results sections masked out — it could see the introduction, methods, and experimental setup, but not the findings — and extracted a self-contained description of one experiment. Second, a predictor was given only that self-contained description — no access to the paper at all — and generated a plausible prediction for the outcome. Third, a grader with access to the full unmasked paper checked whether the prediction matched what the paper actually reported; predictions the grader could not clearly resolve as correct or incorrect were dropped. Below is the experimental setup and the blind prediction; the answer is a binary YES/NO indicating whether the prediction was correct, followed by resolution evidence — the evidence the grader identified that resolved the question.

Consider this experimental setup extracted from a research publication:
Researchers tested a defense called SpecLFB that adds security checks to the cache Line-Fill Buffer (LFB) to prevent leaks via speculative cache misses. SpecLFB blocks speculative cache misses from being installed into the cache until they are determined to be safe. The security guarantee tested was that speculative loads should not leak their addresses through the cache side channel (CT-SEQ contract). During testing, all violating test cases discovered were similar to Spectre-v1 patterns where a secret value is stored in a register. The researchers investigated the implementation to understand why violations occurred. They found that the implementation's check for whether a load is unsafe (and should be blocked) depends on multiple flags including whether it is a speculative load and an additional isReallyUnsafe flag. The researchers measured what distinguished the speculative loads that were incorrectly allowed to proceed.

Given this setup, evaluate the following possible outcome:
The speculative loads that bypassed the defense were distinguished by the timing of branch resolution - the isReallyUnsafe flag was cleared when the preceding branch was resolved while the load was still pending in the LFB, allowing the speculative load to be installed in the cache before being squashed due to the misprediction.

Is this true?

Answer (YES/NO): NO